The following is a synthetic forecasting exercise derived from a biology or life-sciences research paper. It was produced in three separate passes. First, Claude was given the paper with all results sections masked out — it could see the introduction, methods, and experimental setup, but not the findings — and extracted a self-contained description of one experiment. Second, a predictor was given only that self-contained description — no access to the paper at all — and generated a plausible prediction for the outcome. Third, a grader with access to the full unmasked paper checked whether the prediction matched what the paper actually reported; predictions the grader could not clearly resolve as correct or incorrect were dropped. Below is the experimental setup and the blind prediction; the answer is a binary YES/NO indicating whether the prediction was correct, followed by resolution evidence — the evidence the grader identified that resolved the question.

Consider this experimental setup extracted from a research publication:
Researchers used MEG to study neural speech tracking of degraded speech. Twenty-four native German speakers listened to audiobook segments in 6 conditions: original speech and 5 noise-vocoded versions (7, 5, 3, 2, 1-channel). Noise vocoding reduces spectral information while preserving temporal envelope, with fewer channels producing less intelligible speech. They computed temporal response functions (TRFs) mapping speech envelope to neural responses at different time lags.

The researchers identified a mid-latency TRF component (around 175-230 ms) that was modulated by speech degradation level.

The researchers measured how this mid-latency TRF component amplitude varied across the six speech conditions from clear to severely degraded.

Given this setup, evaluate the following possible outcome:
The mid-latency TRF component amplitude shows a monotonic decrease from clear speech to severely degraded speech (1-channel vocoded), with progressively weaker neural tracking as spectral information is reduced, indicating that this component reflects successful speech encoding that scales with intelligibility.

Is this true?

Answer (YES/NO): YES